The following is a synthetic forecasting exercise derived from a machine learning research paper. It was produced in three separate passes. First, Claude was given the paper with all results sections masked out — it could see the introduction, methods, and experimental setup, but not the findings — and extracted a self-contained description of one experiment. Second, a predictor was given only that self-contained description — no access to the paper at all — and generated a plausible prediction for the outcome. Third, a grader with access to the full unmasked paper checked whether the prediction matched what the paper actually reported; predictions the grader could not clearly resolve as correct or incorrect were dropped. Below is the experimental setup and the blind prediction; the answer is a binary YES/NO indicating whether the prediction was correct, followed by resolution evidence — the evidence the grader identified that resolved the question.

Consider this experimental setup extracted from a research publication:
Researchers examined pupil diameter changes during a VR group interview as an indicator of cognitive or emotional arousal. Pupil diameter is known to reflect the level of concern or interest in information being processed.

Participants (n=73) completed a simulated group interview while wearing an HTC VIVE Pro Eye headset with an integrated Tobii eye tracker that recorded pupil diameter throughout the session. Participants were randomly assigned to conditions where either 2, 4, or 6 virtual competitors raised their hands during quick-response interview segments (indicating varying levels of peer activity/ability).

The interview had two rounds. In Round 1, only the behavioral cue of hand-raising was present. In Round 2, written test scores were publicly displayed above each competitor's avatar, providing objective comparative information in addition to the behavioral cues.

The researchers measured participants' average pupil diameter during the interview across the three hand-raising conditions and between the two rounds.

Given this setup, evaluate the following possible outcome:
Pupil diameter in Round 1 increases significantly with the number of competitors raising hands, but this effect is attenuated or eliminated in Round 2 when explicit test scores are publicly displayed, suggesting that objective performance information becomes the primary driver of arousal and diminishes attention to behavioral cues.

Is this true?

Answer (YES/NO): NO